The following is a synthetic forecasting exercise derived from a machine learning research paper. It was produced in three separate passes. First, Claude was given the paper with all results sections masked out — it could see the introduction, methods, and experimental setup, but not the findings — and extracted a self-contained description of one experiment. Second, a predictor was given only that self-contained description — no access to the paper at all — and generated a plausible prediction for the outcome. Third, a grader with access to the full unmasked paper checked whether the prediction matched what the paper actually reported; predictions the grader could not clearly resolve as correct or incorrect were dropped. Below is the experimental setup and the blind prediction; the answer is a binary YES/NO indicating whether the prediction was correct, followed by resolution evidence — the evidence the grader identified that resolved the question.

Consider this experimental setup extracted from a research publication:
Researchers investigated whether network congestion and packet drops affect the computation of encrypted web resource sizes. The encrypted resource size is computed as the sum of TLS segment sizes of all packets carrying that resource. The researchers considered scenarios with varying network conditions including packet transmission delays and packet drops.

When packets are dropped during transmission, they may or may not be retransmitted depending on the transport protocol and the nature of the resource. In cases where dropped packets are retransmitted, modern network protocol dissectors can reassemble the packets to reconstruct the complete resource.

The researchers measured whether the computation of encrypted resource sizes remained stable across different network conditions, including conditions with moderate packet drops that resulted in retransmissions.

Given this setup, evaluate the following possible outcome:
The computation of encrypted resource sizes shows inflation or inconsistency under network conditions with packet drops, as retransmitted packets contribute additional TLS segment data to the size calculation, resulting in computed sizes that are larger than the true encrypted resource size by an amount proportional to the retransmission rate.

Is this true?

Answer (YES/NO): NO